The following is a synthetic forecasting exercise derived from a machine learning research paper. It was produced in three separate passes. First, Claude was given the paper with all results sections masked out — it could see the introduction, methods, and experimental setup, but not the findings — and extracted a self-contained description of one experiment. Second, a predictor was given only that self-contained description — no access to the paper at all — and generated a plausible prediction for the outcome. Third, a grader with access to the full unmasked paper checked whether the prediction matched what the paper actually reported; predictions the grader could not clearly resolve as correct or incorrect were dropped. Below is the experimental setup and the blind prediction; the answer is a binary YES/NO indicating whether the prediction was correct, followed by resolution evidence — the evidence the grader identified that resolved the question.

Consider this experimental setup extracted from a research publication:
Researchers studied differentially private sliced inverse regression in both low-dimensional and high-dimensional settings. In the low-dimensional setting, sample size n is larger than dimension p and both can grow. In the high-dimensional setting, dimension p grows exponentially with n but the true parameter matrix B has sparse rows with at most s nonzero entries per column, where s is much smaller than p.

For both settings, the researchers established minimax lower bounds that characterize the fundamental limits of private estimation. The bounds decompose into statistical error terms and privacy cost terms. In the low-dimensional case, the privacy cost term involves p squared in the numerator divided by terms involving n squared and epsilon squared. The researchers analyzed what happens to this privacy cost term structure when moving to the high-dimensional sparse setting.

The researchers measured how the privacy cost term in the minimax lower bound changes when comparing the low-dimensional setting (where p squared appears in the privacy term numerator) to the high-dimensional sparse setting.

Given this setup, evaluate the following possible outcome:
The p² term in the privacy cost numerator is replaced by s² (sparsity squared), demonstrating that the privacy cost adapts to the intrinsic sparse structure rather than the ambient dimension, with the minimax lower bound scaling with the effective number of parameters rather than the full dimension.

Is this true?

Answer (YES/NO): NO